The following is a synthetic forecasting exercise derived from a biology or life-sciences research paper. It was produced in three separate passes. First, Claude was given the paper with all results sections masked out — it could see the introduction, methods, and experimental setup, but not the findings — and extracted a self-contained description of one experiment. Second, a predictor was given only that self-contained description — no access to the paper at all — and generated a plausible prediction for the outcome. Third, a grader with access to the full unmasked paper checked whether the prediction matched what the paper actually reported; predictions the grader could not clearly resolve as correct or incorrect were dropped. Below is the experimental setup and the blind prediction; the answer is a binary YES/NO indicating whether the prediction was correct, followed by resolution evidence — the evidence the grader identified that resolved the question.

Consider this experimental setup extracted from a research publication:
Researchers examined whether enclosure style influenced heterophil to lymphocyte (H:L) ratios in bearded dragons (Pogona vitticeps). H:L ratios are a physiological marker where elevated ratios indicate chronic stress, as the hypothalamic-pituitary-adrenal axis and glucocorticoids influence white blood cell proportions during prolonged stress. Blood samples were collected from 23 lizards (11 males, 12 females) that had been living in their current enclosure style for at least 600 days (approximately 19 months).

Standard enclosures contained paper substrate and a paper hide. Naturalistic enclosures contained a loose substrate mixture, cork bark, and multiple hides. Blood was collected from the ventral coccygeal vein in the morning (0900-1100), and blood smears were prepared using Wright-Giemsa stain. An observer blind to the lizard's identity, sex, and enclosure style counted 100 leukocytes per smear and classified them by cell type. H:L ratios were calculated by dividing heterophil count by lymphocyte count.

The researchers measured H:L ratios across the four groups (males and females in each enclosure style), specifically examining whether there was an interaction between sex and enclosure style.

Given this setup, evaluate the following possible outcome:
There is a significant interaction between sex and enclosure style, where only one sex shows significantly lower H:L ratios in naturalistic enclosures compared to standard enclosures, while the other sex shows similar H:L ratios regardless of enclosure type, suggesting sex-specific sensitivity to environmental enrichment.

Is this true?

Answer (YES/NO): YES